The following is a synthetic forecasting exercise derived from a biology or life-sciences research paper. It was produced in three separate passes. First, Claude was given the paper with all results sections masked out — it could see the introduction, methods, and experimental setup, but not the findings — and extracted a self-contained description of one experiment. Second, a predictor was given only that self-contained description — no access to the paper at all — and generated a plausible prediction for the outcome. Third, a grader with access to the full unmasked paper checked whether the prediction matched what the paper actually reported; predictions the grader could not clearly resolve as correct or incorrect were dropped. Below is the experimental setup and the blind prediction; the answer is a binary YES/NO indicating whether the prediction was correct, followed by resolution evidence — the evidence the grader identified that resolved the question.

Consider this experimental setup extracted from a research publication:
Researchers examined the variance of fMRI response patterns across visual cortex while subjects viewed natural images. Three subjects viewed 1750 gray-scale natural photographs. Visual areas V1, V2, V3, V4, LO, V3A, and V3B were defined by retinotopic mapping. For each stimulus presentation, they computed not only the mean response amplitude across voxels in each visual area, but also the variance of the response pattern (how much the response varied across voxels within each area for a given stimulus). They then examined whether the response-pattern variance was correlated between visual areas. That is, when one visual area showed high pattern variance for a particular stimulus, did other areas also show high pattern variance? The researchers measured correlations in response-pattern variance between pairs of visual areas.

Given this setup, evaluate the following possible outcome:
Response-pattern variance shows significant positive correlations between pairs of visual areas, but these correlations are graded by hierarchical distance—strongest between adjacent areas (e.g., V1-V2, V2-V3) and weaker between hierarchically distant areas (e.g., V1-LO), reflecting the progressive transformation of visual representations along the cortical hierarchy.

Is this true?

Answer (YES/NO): YES